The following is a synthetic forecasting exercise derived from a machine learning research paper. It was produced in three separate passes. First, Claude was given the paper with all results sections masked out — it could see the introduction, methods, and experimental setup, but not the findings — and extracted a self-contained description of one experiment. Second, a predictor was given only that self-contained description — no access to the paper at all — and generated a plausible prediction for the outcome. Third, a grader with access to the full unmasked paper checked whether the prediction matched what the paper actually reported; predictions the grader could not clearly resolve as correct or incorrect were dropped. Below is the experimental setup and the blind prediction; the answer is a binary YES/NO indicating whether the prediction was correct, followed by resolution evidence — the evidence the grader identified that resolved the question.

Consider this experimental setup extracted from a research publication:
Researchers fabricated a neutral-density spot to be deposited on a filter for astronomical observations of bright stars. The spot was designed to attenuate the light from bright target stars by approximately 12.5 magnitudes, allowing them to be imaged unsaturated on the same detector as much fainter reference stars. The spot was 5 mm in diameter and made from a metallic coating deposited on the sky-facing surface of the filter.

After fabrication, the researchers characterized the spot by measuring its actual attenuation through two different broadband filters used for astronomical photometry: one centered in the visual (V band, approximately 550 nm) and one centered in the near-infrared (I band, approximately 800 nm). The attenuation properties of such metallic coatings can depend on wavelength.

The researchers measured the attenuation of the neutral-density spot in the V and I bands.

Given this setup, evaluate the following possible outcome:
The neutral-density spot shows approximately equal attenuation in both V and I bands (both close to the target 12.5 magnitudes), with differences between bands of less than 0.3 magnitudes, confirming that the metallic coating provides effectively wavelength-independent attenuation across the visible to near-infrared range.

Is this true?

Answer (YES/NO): NO